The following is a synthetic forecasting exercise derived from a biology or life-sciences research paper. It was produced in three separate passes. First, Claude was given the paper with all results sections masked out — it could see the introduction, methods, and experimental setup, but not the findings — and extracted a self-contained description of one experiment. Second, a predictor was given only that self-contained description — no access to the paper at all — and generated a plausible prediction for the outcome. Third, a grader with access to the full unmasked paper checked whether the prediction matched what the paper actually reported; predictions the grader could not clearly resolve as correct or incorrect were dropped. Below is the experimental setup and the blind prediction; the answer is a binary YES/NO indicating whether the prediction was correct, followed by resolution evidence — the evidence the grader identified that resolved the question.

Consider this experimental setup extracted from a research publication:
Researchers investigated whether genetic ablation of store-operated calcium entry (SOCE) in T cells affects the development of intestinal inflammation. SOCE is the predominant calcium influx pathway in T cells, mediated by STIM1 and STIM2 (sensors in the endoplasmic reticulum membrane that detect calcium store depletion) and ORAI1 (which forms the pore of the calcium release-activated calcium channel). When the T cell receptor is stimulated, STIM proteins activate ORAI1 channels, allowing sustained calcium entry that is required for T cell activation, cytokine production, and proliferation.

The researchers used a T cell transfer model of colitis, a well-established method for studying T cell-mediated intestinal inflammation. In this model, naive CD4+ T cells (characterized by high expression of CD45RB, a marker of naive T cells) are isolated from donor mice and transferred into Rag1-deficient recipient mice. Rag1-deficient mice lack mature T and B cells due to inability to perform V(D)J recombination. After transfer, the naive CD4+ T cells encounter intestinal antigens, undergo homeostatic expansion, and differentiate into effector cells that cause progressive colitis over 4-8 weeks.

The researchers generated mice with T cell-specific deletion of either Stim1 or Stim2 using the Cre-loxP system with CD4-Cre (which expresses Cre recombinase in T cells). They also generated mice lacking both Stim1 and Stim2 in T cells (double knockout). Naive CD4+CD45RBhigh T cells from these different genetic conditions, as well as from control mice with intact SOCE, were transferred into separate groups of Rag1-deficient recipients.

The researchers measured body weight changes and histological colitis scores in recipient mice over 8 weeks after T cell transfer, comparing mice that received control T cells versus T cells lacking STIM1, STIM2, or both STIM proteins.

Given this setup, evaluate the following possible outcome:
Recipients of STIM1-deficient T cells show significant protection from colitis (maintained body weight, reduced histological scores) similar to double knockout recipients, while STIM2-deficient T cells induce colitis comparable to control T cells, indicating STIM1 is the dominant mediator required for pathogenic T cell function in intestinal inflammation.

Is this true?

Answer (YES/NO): YES